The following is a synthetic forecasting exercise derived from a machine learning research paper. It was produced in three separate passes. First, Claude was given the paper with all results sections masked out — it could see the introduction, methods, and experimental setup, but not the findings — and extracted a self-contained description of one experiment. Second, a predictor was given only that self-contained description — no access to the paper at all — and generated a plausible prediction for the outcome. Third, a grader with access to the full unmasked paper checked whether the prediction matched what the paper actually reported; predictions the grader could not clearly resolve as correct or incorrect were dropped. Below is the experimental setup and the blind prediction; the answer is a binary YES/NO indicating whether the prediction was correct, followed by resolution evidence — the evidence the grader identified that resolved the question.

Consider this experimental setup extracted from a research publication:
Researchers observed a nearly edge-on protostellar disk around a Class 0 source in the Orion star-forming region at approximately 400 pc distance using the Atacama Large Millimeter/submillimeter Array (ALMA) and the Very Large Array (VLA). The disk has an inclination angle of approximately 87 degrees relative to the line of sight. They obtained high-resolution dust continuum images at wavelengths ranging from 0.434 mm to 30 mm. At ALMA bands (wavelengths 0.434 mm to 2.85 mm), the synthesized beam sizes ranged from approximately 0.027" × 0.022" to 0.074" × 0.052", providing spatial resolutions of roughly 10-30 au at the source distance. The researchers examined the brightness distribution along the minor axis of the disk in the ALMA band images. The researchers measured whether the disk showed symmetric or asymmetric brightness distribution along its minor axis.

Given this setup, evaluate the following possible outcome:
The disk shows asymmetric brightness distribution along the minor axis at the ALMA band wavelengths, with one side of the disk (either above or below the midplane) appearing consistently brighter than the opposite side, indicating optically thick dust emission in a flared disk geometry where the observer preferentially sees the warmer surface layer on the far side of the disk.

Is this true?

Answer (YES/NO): YES